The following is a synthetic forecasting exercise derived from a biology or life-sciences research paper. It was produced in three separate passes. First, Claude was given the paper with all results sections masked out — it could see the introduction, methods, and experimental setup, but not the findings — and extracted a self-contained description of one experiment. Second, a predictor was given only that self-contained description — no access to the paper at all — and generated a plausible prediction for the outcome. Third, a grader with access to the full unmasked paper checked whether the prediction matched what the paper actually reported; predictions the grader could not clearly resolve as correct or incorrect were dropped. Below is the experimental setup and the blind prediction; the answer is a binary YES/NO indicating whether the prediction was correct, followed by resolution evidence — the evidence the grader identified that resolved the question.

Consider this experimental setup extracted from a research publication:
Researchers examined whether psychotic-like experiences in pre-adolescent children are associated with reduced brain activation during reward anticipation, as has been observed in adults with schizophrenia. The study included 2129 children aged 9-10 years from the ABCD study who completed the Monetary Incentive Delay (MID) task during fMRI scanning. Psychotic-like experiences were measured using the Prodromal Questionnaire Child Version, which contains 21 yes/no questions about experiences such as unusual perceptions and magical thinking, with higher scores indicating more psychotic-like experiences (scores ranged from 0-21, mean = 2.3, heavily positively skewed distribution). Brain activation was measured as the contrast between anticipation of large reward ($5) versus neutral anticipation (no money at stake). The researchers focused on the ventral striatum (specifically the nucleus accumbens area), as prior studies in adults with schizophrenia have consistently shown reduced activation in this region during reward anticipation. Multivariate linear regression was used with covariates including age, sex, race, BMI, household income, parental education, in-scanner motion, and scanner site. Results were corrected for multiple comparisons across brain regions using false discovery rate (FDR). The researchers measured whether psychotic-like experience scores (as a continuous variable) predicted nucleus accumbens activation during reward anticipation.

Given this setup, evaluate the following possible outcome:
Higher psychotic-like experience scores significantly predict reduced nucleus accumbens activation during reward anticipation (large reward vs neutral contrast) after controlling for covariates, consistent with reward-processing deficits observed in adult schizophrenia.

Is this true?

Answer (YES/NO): NO